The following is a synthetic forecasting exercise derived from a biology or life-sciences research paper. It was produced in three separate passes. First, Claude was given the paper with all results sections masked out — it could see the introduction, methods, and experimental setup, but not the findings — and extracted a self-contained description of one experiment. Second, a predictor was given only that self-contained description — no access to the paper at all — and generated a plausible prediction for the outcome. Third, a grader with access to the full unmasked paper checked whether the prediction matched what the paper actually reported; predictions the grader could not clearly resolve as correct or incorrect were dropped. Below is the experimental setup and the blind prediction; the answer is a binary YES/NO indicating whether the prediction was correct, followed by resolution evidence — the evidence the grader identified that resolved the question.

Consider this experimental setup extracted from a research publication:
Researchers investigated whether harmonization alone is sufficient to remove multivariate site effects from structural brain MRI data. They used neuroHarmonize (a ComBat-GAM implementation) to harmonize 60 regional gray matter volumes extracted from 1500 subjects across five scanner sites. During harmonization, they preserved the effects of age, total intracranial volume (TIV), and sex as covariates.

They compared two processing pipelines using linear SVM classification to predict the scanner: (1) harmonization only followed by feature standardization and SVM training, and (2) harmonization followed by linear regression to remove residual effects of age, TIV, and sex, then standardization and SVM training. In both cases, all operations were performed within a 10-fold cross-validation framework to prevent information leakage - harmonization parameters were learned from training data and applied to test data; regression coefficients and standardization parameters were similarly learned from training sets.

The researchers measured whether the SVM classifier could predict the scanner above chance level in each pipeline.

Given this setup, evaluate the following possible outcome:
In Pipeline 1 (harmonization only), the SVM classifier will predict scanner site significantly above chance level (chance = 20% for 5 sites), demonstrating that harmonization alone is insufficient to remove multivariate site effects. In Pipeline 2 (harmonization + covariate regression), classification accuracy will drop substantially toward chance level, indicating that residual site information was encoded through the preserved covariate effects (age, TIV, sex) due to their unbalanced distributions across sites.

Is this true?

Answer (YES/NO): YES